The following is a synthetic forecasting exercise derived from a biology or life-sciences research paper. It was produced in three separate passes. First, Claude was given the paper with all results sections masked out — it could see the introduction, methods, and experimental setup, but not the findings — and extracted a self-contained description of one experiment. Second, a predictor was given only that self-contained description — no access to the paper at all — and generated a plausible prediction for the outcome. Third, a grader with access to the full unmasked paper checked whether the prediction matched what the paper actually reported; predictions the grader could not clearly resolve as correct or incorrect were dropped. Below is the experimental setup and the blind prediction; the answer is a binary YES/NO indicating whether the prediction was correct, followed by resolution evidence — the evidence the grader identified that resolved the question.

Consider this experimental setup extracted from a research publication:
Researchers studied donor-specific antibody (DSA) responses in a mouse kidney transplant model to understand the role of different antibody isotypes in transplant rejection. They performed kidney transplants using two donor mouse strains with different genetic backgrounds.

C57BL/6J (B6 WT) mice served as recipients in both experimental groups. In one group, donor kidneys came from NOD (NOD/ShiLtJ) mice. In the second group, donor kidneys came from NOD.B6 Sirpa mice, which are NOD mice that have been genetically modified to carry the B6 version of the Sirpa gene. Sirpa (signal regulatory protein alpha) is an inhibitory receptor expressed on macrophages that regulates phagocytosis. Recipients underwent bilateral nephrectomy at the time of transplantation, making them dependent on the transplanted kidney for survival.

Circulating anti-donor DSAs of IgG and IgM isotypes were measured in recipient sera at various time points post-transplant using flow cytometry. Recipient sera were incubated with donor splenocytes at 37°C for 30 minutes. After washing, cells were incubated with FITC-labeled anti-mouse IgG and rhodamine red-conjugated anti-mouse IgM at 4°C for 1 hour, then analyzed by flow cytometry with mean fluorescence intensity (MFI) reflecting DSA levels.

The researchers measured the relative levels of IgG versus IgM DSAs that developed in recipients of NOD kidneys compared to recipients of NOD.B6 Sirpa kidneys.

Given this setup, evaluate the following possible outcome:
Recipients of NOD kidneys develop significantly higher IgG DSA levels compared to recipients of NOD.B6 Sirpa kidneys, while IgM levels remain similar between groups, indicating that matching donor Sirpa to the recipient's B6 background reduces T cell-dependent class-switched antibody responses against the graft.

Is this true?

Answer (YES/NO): NO